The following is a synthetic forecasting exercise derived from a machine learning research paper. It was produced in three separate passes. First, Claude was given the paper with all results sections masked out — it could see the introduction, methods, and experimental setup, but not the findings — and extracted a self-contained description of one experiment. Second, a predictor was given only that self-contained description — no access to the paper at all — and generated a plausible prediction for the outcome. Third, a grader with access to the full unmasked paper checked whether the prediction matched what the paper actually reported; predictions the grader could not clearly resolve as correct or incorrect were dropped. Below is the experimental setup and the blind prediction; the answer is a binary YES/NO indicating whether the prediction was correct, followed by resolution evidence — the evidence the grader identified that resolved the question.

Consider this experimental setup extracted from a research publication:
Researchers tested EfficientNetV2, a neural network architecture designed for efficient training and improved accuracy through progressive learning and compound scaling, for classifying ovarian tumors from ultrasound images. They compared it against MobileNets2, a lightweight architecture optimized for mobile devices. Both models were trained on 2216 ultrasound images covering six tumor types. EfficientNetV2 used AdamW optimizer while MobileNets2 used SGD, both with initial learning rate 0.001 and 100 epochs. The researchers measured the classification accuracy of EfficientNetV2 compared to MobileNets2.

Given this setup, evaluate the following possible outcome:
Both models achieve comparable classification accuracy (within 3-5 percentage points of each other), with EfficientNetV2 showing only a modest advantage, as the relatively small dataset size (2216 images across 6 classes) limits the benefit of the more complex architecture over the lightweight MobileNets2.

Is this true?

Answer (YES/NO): NO